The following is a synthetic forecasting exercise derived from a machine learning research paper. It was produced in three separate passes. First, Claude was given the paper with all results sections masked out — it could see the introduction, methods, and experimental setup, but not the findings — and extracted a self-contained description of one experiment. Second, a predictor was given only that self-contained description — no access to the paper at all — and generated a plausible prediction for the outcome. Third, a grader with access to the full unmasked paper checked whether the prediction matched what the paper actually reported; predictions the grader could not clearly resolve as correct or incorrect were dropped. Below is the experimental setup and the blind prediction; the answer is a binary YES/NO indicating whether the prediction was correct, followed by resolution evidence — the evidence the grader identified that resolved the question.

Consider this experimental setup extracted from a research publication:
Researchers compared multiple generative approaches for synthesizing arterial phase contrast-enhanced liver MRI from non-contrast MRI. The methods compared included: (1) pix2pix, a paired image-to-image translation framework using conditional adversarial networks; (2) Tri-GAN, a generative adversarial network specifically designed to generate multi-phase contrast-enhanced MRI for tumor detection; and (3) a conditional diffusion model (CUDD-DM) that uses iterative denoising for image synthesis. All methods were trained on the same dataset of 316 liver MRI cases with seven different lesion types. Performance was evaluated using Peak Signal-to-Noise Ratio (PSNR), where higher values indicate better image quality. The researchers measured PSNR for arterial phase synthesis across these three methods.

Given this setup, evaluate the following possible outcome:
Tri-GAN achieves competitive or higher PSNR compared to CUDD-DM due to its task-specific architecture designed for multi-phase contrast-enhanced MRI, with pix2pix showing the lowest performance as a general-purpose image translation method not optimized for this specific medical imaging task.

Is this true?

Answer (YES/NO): NO